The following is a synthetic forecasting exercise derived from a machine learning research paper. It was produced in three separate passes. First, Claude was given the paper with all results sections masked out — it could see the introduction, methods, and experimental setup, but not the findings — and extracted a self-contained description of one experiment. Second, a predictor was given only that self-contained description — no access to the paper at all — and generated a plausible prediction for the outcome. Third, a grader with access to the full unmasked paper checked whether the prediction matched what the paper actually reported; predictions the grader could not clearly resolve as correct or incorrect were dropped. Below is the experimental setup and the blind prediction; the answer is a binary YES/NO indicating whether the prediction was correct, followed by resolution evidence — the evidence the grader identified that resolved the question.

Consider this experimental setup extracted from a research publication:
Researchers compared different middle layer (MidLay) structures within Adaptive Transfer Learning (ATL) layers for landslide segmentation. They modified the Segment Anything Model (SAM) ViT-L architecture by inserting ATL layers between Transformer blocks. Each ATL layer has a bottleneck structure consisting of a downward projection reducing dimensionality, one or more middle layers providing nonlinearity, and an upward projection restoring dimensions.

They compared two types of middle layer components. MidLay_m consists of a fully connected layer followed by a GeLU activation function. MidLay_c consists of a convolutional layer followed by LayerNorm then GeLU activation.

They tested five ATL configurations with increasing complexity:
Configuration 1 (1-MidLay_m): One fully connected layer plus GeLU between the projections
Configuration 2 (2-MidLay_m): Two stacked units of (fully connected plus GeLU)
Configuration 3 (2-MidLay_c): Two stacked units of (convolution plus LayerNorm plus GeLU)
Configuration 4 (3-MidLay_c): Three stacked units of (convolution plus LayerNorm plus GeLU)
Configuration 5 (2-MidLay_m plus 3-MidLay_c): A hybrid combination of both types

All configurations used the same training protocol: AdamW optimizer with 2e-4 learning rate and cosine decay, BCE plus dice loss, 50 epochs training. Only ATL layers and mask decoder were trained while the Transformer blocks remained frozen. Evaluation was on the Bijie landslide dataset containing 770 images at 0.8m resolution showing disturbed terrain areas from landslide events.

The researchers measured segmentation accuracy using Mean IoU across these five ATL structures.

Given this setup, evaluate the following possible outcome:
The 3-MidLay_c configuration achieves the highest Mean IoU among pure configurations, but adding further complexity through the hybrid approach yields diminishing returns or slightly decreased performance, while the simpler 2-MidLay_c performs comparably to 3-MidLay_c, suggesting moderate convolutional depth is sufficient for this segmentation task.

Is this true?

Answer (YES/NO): NO